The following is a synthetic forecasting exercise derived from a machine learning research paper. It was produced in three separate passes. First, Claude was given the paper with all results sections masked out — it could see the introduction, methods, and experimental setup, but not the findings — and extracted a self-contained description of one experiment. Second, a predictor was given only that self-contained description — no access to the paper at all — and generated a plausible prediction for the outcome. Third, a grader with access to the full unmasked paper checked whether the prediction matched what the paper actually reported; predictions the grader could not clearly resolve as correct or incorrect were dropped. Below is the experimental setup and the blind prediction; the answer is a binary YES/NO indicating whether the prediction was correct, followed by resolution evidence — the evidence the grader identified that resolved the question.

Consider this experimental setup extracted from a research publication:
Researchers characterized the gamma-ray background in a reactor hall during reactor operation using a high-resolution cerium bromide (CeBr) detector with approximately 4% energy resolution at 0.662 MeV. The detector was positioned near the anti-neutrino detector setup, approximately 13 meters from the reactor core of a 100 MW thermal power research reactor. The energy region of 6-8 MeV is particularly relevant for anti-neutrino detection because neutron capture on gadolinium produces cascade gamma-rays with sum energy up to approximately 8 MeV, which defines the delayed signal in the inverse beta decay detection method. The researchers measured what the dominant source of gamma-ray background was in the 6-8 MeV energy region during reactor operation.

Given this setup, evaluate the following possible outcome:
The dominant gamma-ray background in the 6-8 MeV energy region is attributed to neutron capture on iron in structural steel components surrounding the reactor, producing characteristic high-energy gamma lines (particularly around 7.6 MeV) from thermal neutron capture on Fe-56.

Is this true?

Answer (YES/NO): NO